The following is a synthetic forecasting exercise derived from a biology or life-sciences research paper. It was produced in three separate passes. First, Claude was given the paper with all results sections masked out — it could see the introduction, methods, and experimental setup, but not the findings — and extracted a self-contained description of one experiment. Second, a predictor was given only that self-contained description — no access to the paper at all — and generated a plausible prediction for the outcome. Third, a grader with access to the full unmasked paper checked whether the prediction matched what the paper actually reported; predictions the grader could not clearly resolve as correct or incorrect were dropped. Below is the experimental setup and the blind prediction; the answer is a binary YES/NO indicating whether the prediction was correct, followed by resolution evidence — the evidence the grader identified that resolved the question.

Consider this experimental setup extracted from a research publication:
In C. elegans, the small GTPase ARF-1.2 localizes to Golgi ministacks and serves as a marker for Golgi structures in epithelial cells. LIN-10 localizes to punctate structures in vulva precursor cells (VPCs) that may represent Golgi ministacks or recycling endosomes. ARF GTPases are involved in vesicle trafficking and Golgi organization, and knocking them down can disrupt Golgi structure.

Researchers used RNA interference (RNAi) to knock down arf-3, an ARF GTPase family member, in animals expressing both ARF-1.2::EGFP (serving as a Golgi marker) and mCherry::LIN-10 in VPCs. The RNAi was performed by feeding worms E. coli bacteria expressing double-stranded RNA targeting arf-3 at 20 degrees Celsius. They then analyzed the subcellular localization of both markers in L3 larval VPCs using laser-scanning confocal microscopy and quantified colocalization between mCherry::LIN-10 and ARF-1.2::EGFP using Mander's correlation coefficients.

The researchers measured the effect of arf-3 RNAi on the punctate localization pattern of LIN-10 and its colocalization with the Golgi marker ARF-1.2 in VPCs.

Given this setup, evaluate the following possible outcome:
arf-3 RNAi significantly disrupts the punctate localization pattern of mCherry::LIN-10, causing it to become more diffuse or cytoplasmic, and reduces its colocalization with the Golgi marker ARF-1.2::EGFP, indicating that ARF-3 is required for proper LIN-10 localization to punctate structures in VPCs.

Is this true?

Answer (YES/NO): NO